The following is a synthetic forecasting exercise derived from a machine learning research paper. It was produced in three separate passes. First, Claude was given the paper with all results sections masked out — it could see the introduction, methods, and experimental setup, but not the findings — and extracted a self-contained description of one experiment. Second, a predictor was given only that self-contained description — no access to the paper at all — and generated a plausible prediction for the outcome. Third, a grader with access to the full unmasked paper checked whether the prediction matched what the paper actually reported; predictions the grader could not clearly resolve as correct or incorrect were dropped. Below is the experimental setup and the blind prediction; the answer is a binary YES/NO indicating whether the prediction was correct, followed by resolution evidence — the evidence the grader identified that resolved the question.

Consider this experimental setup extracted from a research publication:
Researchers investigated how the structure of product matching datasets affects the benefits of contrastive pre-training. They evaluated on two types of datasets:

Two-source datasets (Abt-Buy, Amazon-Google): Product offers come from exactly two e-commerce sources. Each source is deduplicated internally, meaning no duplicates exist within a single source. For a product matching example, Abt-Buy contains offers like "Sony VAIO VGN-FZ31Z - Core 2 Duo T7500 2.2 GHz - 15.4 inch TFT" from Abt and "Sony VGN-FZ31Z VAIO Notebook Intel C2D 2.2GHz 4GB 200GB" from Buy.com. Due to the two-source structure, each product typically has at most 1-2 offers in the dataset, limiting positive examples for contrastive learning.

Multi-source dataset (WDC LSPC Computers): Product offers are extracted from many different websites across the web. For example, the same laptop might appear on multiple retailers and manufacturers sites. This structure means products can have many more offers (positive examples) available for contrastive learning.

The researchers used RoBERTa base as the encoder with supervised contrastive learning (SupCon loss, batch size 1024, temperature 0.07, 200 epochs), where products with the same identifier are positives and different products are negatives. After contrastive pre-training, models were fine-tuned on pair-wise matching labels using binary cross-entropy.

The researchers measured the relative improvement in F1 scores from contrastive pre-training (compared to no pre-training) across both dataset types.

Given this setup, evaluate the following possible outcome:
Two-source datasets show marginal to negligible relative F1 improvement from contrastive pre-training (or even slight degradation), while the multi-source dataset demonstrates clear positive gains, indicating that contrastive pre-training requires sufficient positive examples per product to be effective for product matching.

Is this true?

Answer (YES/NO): NO